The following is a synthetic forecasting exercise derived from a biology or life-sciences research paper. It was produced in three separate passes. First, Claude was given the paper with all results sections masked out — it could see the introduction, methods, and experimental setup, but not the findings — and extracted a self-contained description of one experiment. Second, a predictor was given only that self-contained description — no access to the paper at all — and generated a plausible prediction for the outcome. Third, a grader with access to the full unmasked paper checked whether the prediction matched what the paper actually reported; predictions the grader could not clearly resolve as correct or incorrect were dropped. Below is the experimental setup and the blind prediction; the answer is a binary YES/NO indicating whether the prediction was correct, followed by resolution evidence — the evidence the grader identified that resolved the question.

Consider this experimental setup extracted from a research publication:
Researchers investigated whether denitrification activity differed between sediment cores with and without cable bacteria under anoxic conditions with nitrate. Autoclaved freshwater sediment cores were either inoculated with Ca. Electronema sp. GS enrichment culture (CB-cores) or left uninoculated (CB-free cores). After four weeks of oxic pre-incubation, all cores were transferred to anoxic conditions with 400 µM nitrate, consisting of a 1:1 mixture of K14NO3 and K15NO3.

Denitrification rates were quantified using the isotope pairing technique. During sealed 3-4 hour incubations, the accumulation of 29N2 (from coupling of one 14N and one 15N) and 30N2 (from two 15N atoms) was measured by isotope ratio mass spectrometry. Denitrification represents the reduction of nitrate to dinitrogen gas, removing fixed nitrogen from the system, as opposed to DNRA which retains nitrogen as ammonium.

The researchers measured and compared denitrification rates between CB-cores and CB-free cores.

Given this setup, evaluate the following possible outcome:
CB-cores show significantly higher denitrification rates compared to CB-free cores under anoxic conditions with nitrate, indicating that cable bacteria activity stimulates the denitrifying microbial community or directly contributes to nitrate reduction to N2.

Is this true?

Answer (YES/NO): NO